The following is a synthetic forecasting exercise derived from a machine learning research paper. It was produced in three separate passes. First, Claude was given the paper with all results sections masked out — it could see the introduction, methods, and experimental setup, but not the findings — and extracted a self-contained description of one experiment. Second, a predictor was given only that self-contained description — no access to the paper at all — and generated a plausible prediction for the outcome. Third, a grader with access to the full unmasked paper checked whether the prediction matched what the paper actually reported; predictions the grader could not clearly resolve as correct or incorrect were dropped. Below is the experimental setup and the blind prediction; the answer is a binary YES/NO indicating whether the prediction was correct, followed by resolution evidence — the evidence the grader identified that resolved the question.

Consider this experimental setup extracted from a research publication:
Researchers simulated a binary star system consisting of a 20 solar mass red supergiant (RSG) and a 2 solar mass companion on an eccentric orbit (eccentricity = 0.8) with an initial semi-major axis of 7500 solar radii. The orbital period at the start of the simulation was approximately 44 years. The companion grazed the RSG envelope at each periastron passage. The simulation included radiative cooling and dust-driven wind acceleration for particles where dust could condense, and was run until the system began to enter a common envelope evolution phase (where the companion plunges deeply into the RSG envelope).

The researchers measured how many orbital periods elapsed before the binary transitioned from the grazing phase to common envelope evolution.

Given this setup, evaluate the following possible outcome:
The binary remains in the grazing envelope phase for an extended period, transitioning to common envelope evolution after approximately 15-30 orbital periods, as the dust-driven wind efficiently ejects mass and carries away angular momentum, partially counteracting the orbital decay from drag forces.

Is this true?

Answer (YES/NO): NO